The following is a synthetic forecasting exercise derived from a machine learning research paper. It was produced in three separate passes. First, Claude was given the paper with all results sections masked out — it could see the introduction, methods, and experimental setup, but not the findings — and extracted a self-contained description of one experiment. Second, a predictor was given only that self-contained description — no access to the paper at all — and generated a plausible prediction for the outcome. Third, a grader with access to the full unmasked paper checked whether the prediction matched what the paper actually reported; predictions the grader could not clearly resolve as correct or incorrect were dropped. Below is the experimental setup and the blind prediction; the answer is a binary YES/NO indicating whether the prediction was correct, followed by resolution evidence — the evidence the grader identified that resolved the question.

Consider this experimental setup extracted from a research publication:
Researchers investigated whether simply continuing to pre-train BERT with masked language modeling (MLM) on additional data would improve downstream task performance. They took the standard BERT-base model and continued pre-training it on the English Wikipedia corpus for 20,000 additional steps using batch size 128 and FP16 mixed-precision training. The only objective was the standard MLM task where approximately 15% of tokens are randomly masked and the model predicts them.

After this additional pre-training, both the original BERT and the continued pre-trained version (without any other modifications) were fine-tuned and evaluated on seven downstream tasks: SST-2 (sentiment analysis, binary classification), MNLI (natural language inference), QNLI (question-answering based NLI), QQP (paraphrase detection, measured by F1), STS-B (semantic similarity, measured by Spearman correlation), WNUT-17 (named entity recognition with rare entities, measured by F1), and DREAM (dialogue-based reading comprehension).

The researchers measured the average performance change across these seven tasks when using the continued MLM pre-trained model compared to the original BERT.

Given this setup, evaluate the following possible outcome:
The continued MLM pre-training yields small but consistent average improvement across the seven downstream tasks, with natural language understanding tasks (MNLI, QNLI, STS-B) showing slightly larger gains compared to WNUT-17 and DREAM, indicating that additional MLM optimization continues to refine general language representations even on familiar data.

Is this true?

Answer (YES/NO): NO